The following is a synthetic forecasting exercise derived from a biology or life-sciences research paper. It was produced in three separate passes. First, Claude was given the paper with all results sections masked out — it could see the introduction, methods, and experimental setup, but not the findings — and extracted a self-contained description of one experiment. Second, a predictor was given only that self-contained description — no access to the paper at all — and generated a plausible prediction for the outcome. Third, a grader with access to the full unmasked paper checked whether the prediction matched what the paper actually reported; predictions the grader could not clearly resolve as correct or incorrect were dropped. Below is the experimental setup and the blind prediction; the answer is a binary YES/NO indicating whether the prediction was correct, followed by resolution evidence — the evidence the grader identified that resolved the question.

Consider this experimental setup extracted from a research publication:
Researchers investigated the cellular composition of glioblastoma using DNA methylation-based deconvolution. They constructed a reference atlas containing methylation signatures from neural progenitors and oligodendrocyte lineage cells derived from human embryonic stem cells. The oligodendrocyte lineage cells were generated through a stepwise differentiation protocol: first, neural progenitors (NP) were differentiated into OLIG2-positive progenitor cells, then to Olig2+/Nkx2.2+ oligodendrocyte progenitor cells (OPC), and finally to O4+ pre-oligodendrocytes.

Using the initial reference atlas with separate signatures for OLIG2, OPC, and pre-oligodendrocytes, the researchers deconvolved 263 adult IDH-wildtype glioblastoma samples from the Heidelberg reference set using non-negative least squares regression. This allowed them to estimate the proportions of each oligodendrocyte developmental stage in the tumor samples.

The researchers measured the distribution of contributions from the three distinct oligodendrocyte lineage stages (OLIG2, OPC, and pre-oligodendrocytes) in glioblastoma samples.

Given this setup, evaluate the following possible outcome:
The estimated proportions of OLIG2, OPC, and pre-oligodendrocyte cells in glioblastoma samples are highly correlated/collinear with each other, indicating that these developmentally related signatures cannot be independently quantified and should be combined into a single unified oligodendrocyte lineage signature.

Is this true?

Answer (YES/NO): NO